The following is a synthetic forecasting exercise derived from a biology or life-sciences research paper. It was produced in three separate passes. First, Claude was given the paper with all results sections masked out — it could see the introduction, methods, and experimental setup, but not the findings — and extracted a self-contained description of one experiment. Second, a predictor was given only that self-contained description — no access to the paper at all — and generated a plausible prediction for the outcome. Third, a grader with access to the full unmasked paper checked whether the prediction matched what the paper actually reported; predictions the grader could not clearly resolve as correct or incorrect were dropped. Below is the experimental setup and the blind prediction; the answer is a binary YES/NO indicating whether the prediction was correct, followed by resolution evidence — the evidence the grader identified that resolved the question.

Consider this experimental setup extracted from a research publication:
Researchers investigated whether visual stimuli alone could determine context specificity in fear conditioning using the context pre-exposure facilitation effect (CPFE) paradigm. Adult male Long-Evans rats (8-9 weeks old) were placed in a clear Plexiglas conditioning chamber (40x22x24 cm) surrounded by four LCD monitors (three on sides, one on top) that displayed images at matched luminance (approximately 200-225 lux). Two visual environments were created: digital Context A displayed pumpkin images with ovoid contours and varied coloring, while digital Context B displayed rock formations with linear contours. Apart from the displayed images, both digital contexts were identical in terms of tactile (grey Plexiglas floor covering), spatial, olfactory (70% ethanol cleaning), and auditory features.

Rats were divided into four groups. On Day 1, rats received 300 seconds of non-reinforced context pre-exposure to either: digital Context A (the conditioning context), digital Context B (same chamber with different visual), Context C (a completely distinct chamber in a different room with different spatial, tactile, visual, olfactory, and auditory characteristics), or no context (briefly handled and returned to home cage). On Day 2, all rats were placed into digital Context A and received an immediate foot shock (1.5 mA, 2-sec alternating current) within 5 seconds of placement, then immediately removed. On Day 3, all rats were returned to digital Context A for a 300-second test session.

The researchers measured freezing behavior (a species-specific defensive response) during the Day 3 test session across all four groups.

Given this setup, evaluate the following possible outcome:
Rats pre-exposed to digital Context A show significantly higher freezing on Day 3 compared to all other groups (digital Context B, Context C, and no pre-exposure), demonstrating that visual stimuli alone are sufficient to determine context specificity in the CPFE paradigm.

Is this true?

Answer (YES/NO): NO